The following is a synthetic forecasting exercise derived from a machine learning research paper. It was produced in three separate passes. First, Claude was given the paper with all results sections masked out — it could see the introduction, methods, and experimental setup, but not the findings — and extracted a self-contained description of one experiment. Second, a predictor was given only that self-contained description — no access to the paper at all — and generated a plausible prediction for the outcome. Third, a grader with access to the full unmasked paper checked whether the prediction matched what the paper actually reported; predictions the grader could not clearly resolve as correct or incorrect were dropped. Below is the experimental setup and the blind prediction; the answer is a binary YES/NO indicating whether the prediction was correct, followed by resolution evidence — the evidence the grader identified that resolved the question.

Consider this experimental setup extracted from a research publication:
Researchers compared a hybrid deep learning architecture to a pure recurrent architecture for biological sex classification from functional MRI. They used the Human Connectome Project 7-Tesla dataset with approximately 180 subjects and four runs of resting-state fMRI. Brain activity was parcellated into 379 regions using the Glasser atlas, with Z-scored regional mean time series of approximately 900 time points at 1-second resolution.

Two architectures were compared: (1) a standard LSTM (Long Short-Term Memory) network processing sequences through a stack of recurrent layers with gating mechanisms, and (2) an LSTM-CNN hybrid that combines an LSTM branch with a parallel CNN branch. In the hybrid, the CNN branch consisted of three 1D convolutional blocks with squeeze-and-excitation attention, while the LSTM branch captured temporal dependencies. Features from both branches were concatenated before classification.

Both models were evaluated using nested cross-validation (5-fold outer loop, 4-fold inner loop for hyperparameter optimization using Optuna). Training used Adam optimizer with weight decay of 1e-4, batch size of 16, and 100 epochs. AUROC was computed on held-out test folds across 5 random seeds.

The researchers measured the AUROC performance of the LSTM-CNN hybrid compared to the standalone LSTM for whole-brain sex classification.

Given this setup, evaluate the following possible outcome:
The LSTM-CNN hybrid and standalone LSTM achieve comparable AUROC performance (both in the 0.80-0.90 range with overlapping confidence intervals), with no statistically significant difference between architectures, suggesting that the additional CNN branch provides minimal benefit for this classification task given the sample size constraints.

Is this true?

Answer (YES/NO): NO